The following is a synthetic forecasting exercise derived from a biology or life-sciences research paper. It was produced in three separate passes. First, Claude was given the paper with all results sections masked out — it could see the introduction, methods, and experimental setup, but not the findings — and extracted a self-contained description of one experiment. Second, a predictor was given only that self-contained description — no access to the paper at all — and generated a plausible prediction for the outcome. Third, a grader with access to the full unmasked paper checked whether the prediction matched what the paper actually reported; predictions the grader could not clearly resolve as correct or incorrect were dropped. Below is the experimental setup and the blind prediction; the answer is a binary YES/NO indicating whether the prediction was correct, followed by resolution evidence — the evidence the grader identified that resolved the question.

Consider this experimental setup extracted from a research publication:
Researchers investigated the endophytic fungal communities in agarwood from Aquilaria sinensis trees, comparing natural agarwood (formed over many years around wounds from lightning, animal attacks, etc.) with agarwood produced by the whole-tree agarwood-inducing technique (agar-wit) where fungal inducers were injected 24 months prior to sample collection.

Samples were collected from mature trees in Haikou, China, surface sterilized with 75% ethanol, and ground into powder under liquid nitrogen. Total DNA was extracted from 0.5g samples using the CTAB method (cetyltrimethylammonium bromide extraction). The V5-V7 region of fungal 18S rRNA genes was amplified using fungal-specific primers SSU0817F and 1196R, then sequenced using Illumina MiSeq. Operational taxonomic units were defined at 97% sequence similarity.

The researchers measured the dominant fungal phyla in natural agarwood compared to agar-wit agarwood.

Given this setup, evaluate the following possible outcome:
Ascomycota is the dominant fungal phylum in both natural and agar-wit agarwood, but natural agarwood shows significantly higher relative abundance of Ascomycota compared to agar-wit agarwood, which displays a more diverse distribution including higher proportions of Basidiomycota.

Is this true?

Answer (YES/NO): NO